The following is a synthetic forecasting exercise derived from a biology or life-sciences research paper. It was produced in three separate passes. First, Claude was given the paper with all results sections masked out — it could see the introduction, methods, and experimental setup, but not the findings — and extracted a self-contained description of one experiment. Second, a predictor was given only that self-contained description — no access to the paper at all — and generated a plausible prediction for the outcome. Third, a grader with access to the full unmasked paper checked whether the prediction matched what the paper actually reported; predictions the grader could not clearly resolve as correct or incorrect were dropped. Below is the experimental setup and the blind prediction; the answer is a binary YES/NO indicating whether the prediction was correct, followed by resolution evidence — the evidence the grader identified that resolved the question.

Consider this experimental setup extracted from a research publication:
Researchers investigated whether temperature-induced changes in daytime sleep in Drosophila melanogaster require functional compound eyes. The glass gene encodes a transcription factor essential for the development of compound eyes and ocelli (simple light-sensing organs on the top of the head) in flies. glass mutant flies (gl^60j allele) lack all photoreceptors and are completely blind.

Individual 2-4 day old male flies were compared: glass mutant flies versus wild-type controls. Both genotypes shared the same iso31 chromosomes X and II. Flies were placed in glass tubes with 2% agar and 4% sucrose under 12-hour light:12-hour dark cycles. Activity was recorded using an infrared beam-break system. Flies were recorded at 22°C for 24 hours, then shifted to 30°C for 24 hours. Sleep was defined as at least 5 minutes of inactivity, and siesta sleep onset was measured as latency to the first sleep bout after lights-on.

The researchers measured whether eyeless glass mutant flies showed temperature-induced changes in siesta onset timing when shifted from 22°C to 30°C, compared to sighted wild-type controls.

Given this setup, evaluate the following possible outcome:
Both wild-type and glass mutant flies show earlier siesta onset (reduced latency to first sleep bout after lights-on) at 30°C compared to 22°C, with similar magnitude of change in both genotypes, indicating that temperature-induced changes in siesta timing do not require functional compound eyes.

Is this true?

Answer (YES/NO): NO